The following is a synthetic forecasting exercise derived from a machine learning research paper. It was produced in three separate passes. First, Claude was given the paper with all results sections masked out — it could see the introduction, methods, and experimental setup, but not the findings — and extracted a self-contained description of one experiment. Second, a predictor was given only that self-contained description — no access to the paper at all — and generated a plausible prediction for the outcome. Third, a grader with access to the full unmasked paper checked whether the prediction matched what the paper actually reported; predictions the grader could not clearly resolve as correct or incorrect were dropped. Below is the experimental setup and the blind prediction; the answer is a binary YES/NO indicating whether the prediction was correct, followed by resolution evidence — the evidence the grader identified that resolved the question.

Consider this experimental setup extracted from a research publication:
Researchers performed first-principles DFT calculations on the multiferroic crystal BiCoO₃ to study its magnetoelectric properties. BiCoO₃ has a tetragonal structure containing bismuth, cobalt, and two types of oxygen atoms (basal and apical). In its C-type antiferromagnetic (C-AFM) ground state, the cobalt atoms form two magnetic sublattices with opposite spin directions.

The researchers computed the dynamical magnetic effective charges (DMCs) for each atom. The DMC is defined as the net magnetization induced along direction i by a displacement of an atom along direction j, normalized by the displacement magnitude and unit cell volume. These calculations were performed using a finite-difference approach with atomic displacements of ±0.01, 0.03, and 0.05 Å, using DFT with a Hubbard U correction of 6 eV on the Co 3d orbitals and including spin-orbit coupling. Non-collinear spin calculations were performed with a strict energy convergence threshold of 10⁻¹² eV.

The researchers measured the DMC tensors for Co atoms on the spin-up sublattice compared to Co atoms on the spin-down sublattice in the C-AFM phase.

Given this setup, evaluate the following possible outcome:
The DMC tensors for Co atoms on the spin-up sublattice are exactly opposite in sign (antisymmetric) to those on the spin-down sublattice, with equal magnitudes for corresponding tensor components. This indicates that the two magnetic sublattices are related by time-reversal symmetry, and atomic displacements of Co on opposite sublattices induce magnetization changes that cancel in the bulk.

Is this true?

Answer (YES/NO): YES